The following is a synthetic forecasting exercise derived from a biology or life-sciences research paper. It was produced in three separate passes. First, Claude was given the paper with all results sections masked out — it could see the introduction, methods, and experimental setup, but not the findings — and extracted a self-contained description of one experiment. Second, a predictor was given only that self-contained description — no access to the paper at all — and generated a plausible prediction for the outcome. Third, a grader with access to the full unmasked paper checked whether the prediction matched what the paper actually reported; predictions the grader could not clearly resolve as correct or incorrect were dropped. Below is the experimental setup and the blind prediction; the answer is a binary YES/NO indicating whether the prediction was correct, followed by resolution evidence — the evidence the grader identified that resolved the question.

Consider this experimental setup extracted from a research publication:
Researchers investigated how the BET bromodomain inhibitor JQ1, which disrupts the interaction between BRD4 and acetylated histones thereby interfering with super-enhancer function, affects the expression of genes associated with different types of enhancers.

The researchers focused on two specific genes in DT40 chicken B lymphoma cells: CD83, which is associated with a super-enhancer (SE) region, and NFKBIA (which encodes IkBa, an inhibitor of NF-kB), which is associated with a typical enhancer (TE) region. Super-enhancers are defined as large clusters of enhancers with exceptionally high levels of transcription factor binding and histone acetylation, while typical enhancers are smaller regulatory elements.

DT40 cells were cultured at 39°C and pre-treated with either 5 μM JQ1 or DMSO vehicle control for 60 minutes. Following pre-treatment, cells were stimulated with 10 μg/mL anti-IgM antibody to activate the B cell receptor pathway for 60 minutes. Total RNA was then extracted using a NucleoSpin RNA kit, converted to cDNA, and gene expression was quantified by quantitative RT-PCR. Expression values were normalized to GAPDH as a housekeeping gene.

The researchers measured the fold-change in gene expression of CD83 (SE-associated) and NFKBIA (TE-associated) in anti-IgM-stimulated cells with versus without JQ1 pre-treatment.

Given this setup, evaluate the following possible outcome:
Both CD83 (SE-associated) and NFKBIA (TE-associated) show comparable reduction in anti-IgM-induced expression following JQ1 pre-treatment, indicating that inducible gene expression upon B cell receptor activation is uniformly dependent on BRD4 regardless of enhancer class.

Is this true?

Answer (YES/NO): NO